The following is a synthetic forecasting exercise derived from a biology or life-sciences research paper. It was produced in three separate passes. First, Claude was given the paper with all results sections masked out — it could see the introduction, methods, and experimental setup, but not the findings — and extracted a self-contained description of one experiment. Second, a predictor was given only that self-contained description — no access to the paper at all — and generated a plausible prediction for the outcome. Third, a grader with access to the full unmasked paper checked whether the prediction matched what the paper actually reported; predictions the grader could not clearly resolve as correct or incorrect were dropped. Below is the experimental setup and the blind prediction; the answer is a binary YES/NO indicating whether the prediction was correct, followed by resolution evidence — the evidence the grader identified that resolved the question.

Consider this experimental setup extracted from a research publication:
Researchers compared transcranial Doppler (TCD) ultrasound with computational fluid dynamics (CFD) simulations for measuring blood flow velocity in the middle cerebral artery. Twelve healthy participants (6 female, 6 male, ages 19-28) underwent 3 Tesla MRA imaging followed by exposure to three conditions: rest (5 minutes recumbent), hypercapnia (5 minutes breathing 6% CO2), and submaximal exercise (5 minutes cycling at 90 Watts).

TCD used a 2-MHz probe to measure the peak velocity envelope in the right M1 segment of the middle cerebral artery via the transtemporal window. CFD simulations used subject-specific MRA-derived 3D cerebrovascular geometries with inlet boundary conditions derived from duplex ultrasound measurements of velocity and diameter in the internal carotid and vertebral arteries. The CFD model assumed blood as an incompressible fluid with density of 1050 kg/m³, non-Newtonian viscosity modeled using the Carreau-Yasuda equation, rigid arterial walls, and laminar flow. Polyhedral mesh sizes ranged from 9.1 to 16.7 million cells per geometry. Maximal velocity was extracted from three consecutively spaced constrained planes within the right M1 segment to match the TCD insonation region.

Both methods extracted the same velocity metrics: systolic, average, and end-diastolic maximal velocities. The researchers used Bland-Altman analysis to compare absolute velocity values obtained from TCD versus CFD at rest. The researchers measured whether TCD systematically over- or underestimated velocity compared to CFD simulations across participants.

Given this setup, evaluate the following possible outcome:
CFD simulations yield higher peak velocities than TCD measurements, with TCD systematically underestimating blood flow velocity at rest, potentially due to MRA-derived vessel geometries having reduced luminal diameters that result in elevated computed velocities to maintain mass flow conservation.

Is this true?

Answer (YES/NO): NO